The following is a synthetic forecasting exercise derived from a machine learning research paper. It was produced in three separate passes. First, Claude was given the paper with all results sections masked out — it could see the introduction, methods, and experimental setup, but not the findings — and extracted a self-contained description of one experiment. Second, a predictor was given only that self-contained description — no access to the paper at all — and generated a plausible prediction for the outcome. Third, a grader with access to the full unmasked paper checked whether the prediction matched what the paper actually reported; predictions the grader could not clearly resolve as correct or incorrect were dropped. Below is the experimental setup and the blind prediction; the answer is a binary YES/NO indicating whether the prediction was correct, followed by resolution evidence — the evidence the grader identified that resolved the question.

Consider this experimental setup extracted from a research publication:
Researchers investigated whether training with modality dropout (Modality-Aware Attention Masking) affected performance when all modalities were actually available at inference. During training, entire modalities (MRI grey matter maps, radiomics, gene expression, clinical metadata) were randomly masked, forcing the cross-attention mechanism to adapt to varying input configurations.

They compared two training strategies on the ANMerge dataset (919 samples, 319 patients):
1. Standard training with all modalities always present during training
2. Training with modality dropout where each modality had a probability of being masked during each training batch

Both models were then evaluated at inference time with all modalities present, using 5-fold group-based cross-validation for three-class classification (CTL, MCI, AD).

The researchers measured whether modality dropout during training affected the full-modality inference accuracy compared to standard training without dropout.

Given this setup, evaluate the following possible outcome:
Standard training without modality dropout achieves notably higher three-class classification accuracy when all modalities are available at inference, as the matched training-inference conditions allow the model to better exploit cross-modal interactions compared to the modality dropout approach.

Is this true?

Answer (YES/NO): YES